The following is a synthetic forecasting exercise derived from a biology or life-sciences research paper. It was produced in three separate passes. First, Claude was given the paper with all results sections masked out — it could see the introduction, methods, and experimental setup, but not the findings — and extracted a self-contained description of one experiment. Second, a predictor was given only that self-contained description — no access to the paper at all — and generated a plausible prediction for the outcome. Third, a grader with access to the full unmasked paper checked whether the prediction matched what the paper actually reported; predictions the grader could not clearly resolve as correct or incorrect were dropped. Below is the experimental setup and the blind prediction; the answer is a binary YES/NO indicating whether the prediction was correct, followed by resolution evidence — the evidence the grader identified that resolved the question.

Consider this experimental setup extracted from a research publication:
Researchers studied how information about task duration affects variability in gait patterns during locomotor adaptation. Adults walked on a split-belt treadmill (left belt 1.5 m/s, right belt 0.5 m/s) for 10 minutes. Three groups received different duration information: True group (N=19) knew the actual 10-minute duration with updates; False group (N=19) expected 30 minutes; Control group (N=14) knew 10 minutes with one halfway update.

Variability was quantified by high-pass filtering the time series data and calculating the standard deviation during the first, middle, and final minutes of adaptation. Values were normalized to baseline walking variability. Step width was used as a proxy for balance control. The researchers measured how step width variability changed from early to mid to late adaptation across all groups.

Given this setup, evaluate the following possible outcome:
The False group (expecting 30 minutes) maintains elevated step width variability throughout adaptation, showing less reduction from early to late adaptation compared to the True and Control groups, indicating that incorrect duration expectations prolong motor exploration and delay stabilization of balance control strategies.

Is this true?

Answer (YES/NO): NO